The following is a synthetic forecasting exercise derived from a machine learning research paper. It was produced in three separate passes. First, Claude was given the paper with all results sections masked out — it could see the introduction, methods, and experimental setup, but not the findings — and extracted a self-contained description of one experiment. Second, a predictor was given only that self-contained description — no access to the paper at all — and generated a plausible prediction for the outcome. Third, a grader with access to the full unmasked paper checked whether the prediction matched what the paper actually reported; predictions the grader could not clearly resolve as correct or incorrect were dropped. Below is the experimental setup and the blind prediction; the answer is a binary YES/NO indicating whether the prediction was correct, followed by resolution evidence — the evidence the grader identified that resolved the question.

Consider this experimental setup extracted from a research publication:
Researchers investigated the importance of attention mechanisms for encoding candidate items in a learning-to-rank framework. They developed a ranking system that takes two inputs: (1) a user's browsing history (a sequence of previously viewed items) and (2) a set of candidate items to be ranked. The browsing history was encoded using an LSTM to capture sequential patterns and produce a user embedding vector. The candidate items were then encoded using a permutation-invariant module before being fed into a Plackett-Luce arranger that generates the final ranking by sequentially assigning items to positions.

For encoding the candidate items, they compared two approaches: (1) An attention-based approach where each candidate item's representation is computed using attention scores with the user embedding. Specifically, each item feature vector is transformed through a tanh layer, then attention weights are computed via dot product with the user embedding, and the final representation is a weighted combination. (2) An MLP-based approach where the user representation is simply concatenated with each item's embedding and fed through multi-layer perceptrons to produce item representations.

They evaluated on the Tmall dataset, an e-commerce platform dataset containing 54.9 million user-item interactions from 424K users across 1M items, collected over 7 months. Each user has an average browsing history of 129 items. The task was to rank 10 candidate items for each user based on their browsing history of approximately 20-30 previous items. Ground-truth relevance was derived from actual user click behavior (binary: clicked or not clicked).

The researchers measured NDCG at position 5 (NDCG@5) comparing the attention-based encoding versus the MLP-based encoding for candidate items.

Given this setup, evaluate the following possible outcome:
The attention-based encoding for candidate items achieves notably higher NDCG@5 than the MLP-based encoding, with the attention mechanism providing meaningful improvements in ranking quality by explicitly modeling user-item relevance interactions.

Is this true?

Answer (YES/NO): YES